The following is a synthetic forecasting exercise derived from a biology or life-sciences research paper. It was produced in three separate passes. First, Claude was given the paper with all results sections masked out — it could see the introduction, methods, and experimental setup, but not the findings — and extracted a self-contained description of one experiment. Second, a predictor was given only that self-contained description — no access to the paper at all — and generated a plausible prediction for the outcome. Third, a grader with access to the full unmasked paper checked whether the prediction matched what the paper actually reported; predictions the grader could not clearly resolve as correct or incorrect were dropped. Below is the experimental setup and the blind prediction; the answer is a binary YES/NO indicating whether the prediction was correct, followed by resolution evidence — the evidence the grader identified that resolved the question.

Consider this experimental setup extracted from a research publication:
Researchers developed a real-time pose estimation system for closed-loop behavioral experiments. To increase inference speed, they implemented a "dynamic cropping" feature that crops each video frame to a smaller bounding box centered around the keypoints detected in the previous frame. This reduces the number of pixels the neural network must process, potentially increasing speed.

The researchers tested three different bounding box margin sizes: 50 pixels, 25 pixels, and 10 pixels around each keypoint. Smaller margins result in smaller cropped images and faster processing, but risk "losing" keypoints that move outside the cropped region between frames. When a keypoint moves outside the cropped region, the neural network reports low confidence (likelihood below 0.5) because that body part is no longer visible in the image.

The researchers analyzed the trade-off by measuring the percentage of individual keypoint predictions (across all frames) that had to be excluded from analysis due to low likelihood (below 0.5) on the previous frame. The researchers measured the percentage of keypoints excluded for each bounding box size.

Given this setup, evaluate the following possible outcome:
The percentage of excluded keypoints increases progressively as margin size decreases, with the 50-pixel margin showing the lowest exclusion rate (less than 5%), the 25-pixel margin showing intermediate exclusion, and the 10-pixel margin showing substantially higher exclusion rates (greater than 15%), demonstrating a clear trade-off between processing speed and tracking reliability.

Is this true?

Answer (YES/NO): YES